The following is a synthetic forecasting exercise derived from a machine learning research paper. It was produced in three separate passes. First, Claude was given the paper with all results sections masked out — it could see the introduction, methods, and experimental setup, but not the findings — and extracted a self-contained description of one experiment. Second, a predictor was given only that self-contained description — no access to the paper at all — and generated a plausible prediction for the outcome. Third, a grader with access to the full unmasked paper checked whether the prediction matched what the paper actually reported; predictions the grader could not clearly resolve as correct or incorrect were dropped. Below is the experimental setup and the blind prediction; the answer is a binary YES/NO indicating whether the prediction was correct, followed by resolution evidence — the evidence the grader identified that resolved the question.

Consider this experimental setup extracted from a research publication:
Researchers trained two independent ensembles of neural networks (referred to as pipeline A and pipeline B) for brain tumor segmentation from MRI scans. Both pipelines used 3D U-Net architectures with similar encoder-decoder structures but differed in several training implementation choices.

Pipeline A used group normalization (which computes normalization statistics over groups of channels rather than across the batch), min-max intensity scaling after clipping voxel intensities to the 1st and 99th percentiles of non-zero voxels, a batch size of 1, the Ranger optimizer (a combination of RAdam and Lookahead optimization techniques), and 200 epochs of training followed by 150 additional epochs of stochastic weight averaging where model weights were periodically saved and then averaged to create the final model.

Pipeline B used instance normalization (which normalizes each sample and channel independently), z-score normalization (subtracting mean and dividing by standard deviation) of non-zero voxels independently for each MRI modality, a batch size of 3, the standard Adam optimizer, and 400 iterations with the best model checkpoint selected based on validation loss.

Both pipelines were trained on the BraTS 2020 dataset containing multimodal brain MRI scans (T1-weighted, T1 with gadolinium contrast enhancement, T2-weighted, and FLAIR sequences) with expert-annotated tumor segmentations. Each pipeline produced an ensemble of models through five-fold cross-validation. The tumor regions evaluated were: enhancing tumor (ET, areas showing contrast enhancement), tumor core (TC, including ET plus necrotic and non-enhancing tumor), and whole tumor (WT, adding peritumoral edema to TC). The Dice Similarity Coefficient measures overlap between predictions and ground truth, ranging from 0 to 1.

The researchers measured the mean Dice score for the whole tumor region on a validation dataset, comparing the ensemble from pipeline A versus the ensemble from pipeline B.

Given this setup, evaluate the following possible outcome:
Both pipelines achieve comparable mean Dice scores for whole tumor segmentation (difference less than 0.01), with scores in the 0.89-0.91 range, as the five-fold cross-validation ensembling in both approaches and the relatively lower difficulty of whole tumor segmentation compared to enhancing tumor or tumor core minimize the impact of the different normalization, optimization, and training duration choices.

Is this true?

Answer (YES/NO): NO